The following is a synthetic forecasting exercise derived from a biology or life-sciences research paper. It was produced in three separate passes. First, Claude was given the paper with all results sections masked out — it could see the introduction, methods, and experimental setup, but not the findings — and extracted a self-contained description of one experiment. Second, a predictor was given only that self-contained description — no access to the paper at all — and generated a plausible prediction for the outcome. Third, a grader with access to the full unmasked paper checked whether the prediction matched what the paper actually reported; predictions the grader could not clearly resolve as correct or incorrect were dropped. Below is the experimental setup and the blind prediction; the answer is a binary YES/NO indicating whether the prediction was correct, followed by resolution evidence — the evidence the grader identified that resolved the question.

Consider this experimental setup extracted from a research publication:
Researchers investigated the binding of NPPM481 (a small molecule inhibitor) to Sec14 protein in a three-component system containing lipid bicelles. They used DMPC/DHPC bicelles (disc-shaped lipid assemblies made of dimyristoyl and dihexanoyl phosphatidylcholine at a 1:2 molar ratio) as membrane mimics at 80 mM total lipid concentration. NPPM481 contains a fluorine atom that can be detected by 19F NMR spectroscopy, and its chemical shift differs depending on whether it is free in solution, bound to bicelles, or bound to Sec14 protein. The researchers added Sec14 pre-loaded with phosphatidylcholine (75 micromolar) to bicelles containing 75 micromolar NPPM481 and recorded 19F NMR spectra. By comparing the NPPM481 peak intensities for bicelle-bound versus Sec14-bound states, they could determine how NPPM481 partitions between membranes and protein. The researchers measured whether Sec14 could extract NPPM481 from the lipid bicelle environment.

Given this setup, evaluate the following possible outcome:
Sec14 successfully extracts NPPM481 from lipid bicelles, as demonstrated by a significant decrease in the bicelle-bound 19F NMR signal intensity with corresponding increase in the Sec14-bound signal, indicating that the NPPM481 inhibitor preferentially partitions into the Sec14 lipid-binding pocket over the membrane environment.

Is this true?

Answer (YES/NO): YES